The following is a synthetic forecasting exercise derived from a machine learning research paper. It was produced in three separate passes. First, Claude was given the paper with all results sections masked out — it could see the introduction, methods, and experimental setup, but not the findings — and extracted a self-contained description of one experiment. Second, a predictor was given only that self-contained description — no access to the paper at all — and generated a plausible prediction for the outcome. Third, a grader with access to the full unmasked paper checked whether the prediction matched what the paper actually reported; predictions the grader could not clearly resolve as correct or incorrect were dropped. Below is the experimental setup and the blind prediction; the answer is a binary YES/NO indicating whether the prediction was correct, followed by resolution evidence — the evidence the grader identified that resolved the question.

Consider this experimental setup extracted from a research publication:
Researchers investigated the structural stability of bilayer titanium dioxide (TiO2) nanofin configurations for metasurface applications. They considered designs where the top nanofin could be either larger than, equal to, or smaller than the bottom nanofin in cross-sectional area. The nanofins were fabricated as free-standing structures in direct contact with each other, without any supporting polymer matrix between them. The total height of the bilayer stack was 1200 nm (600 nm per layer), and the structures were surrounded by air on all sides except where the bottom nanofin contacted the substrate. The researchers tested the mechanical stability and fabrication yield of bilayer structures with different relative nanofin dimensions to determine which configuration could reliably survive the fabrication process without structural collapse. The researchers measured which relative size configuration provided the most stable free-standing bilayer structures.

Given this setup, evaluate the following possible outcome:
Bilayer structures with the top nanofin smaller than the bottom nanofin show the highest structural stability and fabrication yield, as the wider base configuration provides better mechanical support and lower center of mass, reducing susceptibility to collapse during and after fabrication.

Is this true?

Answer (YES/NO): YES